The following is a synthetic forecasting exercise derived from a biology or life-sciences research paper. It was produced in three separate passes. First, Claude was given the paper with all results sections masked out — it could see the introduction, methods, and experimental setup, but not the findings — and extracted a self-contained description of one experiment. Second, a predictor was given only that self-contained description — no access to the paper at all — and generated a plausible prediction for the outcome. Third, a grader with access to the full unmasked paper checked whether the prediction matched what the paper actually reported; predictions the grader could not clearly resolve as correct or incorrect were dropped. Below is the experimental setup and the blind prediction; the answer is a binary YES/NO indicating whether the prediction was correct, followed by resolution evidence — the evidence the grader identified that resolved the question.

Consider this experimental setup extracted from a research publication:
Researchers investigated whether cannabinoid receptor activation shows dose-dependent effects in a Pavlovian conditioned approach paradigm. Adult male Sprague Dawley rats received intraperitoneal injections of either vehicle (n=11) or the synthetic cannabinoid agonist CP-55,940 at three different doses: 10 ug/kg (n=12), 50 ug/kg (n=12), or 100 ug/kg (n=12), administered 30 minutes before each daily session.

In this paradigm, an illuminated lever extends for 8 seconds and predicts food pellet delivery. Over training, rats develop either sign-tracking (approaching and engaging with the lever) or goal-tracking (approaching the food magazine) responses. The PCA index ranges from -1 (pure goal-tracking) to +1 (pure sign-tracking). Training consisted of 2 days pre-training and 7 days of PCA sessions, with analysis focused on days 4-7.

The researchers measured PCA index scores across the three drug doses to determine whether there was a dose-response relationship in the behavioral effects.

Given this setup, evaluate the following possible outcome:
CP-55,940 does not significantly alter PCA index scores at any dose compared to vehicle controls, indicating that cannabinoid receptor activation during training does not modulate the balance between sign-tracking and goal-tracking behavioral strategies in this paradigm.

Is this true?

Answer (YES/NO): NO